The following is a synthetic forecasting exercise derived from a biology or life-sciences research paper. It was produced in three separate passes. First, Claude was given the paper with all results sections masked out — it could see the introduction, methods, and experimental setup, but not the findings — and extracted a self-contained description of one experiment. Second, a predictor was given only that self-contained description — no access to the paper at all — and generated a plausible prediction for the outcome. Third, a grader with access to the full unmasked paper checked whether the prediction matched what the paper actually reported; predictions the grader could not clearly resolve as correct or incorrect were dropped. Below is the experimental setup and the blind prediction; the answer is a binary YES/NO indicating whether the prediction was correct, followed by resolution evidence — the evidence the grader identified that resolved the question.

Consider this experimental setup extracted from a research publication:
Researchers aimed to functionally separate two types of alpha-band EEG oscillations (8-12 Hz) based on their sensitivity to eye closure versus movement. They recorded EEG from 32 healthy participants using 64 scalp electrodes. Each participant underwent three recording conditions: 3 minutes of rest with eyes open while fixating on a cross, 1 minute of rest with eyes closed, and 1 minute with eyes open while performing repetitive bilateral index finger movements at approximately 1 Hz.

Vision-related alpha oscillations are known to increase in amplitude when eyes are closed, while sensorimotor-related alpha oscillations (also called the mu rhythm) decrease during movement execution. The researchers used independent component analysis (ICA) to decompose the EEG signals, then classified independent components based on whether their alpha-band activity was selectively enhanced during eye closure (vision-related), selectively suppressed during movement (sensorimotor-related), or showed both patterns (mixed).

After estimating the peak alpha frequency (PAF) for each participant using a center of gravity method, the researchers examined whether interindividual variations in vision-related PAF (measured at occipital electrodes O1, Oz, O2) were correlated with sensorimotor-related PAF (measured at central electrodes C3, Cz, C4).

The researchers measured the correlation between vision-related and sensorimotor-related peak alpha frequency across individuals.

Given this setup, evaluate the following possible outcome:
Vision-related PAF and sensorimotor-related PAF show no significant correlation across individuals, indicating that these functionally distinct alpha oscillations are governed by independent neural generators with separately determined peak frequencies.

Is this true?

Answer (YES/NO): YES